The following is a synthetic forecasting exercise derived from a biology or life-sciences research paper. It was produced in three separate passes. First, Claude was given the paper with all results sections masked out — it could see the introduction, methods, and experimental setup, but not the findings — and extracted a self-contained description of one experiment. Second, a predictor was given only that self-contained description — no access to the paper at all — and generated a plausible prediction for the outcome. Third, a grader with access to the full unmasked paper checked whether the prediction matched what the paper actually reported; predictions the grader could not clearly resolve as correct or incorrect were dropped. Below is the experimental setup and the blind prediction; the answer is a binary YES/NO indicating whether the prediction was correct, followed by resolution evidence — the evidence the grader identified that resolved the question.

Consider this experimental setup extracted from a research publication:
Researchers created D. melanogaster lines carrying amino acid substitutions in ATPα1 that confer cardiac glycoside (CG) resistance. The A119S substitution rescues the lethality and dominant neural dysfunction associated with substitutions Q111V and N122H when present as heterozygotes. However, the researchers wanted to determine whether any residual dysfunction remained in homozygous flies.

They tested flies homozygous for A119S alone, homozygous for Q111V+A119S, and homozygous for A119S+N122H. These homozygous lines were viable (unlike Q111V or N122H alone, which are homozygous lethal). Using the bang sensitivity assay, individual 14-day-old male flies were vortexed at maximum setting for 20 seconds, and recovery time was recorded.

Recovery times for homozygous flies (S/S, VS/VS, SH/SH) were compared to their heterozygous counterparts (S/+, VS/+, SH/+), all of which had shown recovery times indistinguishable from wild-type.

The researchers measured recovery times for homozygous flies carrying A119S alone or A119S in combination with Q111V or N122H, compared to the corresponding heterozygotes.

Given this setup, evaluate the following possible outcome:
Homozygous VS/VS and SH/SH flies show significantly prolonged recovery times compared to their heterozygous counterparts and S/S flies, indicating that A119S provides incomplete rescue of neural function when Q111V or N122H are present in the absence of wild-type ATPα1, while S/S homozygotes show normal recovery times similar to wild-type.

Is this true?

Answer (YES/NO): NO